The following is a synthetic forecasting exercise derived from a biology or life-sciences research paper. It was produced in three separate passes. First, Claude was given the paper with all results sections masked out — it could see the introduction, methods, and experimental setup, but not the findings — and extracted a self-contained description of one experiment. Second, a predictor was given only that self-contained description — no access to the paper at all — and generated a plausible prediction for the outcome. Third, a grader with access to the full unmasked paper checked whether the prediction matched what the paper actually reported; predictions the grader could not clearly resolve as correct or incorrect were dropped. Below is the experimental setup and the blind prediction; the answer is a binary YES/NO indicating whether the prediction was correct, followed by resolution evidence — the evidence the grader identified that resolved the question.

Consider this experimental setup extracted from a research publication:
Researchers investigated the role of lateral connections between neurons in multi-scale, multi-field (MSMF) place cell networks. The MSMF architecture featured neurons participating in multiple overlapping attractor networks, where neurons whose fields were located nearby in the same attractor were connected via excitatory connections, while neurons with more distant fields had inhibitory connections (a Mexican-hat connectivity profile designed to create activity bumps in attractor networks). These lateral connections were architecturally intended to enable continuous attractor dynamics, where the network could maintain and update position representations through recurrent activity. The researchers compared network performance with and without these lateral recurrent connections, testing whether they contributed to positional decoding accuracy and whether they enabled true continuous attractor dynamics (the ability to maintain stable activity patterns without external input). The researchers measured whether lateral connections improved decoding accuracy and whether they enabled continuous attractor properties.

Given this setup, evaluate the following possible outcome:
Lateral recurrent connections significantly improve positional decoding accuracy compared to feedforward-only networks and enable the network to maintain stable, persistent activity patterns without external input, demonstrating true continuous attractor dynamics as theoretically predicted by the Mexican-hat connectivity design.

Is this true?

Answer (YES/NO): NO